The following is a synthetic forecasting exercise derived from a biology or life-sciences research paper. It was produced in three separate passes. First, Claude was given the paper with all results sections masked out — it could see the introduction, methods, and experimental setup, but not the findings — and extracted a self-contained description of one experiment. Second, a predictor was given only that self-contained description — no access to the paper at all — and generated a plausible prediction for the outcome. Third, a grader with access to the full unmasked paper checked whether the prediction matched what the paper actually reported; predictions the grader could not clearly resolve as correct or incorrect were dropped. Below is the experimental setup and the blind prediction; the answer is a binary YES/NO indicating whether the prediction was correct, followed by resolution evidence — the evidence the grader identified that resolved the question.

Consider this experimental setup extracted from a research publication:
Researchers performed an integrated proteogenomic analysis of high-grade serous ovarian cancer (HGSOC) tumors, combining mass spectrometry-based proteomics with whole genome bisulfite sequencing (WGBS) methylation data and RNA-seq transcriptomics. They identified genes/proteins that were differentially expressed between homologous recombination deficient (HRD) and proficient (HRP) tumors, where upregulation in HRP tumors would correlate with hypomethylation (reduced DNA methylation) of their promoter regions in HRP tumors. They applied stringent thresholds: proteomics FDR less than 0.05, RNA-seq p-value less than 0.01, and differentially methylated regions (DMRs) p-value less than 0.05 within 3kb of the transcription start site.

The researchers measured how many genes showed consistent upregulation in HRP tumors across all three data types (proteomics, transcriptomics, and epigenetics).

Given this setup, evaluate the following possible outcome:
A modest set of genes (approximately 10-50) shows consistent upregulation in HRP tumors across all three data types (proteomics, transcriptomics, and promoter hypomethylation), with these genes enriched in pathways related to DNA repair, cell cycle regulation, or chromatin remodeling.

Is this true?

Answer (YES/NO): NO